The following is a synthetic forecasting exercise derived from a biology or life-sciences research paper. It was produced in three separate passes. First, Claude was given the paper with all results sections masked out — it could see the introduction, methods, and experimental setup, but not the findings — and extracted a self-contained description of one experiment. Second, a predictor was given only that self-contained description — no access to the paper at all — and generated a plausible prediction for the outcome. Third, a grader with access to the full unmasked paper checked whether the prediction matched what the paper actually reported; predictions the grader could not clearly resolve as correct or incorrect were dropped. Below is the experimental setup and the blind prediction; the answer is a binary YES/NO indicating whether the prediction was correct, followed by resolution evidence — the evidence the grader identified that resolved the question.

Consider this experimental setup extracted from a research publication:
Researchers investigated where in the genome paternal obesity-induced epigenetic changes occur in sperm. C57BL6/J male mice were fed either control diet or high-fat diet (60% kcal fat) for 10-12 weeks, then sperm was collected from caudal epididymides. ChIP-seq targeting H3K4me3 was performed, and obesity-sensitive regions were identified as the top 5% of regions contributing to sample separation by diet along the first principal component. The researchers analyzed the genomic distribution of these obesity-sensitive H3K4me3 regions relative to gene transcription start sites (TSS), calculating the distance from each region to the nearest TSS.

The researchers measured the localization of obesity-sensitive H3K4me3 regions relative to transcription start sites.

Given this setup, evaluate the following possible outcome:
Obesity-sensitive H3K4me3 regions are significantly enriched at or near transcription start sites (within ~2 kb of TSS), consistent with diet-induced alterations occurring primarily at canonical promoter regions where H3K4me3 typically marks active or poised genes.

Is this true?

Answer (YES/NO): YES